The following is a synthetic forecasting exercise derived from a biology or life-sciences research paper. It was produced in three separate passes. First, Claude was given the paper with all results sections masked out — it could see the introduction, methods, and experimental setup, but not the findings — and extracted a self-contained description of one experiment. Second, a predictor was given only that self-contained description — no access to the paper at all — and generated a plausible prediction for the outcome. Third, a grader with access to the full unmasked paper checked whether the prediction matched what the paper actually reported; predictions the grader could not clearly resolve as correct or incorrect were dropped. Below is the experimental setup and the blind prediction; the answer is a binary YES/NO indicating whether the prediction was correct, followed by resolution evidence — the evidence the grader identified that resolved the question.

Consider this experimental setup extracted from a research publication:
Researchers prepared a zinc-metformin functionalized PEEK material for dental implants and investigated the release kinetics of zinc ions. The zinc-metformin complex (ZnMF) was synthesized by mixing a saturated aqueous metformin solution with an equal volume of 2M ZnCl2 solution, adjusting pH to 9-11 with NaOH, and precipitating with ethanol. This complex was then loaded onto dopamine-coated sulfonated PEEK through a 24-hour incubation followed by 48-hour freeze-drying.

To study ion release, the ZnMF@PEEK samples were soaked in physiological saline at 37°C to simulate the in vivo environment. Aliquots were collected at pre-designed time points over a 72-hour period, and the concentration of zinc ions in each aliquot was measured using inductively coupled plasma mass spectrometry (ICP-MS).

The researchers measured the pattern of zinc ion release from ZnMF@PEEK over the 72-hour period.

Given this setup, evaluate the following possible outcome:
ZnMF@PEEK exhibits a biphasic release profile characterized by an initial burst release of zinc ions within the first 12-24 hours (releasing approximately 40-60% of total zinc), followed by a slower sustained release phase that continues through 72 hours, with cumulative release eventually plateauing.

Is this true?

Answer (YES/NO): NO